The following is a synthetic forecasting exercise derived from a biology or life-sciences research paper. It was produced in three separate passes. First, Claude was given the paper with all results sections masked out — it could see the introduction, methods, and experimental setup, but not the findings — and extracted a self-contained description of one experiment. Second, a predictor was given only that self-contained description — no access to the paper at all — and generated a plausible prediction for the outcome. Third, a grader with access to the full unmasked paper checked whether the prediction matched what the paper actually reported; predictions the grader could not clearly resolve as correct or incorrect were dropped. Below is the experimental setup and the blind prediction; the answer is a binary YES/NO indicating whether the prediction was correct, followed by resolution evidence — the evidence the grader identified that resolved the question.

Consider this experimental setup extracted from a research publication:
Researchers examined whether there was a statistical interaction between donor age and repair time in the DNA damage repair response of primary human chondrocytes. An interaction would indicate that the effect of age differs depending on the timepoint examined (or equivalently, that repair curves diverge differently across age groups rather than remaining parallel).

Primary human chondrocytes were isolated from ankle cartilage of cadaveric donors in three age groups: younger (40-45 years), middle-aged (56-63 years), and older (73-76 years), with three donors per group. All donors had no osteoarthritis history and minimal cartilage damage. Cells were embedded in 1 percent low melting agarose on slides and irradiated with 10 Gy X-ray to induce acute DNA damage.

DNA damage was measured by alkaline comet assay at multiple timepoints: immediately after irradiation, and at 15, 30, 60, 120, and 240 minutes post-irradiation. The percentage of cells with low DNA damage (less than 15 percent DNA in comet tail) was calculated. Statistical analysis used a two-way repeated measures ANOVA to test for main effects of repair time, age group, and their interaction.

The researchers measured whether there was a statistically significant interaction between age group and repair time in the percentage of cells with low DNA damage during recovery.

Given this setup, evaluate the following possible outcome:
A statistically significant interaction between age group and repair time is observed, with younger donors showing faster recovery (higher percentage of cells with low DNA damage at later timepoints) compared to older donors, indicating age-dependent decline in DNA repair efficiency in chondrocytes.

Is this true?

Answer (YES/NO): YES